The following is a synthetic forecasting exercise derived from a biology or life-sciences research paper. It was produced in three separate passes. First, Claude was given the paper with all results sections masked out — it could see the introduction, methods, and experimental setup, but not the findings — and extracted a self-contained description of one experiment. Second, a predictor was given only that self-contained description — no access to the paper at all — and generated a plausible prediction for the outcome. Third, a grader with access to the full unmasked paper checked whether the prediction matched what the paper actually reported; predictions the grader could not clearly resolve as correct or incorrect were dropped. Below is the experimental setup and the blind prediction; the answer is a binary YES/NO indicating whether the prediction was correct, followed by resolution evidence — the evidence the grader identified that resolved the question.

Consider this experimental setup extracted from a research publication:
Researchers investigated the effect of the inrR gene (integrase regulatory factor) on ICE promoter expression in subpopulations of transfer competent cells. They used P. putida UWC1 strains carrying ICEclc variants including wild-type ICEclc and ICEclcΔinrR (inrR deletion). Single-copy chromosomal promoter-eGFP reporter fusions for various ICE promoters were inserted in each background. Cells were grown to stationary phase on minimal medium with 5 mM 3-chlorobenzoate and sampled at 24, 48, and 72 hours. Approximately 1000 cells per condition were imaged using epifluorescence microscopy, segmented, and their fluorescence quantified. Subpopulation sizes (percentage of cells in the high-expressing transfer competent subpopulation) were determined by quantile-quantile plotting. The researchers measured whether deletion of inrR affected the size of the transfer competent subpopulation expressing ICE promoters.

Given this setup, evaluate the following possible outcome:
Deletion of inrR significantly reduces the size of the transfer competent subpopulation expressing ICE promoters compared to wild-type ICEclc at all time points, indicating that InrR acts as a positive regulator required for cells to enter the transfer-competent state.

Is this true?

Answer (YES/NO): YES